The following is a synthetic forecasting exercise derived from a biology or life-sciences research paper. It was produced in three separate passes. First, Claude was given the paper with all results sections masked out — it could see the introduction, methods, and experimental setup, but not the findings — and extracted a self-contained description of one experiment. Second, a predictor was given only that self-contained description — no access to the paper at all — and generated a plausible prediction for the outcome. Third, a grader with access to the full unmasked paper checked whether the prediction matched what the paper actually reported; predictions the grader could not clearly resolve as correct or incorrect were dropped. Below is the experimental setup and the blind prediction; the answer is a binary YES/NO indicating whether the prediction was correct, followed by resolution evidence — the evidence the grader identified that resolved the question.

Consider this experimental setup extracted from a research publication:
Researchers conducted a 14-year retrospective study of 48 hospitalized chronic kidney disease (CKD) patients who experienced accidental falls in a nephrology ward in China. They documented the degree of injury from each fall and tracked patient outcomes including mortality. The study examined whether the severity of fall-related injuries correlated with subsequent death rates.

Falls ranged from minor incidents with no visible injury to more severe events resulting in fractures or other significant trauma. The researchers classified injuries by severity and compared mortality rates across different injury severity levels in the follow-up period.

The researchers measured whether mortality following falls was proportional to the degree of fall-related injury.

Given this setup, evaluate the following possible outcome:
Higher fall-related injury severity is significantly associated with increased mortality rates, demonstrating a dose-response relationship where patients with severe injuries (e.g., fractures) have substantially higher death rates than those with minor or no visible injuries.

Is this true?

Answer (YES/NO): NO